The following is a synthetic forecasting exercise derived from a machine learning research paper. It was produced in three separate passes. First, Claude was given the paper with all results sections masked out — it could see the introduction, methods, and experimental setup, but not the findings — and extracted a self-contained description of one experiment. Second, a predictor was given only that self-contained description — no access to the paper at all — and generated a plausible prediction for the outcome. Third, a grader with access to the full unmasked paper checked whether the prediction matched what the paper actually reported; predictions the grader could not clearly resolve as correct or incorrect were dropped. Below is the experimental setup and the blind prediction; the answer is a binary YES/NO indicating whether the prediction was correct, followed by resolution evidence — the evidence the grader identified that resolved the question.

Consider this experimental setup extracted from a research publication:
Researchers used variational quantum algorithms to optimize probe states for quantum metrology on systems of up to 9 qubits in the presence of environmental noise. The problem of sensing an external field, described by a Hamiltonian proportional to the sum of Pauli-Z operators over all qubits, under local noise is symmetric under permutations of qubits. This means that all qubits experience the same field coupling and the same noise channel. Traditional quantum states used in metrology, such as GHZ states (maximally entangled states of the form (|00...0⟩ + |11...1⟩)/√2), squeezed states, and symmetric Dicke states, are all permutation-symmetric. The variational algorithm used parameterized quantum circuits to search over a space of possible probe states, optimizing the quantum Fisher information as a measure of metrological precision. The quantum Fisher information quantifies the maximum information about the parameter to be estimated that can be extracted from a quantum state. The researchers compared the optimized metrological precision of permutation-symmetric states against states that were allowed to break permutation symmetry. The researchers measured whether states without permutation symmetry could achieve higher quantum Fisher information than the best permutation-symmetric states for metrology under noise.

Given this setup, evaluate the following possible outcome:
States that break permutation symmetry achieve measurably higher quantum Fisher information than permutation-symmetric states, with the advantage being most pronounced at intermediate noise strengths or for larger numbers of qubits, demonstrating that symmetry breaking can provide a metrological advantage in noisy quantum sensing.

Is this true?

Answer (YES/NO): YES